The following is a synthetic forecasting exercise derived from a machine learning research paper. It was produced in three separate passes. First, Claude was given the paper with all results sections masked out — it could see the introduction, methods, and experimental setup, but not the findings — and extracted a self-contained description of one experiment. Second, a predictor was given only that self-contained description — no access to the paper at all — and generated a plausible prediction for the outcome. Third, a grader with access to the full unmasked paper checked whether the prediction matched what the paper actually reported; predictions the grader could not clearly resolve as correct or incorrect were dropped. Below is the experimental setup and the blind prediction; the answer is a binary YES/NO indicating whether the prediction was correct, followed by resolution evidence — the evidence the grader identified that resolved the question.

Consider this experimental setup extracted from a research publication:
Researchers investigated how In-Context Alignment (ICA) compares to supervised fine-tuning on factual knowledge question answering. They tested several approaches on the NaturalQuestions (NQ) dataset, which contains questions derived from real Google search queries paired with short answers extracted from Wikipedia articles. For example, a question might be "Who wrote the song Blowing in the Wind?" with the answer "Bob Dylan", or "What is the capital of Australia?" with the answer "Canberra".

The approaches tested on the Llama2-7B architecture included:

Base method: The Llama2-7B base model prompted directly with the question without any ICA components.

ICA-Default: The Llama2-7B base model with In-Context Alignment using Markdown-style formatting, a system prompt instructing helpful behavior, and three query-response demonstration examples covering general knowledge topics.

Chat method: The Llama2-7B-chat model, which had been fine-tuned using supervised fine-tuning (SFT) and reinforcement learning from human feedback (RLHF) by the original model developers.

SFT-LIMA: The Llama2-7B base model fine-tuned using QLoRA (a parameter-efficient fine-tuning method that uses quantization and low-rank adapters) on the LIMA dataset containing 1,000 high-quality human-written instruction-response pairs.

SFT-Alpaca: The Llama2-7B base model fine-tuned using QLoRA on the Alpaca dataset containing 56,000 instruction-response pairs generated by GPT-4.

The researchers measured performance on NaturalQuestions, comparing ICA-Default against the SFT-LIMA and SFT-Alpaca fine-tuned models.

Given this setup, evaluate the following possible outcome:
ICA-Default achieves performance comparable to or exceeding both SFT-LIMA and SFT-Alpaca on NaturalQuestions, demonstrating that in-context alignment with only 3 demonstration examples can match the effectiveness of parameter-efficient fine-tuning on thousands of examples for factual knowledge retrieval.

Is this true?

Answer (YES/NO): YES